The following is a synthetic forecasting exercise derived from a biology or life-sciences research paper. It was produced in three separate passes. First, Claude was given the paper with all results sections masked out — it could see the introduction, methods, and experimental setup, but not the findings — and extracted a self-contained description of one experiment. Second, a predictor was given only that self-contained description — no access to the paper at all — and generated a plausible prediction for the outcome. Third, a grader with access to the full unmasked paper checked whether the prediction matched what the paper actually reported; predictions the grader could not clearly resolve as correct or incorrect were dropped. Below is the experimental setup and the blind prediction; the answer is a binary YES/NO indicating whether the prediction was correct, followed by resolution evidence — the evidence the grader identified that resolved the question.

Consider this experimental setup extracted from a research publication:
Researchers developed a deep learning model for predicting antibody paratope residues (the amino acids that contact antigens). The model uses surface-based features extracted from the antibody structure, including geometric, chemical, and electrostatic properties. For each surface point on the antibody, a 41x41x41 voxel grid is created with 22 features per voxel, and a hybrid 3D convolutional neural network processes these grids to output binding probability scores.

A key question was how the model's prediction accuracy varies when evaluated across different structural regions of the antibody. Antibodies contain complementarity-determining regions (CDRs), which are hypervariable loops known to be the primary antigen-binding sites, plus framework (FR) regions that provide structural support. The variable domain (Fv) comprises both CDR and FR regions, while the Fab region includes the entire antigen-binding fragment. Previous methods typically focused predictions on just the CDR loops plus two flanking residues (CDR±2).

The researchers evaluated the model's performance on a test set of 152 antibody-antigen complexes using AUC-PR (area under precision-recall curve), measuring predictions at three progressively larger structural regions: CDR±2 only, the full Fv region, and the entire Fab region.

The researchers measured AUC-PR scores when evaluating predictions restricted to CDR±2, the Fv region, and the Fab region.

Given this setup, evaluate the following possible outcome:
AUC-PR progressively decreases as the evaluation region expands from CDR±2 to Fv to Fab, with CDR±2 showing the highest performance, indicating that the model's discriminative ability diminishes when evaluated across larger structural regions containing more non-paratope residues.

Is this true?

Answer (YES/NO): NO